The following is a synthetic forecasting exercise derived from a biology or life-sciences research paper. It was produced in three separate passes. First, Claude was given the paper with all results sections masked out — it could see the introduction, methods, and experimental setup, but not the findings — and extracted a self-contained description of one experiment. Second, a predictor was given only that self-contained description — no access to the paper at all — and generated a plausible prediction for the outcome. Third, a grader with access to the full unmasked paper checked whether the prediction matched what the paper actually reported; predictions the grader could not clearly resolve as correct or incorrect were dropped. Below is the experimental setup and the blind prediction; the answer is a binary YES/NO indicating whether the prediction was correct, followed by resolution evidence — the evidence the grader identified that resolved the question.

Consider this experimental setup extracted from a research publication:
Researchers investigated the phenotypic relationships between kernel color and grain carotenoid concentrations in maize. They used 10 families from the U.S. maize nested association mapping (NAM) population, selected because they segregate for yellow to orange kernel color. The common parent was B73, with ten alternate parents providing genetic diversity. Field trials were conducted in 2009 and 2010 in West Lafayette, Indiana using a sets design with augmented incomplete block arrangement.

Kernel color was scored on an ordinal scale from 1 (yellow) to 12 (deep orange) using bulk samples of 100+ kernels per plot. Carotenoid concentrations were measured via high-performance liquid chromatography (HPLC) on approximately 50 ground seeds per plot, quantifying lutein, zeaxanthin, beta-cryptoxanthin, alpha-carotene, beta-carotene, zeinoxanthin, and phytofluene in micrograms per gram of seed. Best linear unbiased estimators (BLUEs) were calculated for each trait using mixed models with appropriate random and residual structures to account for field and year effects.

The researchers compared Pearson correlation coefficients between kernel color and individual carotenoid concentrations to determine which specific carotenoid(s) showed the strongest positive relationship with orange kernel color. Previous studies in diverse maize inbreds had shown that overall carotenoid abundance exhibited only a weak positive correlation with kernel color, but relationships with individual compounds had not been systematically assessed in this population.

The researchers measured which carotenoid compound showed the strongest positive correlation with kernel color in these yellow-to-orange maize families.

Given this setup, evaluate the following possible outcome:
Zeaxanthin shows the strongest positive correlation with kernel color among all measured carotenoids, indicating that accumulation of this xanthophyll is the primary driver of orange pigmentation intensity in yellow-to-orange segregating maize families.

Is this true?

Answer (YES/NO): YES